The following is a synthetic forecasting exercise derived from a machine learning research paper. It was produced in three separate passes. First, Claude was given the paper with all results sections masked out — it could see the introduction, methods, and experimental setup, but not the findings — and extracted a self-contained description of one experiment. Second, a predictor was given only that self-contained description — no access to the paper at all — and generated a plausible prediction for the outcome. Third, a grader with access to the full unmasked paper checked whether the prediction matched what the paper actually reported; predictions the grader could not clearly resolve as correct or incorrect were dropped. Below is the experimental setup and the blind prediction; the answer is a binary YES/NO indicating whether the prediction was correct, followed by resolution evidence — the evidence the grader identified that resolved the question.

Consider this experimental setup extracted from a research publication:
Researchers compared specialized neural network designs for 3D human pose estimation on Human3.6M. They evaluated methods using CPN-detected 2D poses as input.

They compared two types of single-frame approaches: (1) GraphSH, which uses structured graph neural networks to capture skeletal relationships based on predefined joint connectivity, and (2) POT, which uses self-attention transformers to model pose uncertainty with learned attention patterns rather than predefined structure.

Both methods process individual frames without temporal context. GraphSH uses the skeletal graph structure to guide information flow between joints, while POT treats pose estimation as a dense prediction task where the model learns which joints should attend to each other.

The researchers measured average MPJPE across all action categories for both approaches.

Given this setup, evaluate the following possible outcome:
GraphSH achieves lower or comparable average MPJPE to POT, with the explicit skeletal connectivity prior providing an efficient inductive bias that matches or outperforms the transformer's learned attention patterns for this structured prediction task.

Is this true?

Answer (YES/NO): NO